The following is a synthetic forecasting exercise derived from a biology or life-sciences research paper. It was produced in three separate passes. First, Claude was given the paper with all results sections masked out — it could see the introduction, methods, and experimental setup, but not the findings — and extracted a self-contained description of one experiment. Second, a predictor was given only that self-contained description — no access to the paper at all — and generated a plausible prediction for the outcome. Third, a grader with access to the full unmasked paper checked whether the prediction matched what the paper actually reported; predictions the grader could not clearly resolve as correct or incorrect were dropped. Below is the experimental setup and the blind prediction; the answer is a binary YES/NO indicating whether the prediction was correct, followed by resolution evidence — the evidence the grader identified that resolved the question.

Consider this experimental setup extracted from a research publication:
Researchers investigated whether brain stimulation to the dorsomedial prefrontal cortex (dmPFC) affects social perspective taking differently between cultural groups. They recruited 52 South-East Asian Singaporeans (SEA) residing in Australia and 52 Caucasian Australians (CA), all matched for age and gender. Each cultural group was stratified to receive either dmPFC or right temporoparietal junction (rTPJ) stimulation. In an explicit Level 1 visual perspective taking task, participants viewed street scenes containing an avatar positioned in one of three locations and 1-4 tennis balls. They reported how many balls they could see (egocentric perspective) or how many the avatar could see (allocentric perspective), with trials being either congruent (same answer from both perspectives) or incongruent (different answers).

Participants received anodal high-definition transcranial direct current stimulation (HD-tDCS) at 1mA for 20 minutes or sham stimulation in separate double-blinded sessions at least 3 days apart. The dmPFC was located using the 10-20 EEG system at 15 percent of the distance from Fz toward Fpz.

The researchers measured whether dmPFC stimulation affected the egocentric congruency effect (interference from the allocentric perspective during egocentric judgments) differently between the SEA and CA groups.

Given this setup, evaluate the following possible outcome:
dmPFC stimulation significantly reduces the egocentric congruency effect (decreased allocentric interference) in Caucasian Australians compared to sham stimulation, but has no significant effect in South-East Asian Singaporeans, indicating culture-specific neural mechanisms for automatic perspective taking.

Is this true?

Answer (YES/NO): NO